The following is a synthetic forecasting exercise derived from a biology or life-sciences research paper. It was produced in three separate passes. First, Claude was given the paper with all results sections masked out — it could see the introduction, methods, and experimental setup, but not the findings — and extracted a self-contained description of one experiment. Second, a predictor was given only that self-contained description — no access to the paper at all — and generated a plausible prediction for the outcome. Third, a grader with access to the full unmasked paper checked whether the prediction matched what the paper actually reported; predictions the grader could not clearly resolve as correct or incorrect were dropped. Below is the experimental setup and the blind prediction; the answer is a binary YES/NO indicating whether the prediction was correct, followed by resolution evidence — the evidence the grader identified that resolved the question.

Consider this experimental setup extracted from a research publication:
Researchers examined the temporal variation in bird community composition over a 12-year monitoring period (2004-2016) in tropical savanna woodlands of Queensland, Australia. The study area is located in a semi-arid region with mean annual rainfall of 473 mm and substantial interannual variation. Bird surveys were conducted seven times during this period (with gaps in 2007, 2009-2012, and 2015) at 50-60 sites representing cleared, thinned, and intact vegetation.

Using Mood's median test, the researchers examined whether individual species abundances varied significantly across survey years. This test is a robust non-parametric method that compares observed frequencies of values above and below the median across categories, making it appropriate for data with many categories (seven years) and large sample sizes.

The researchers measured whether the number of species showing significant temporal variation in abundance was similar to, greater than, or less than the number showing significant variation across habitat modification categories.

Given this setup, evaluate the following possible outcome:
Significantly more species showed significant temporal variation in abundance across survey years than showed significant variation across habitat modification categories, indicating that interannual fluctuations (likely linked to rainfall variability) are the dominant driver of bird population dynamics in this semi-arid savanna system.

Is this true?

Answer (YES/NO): NO